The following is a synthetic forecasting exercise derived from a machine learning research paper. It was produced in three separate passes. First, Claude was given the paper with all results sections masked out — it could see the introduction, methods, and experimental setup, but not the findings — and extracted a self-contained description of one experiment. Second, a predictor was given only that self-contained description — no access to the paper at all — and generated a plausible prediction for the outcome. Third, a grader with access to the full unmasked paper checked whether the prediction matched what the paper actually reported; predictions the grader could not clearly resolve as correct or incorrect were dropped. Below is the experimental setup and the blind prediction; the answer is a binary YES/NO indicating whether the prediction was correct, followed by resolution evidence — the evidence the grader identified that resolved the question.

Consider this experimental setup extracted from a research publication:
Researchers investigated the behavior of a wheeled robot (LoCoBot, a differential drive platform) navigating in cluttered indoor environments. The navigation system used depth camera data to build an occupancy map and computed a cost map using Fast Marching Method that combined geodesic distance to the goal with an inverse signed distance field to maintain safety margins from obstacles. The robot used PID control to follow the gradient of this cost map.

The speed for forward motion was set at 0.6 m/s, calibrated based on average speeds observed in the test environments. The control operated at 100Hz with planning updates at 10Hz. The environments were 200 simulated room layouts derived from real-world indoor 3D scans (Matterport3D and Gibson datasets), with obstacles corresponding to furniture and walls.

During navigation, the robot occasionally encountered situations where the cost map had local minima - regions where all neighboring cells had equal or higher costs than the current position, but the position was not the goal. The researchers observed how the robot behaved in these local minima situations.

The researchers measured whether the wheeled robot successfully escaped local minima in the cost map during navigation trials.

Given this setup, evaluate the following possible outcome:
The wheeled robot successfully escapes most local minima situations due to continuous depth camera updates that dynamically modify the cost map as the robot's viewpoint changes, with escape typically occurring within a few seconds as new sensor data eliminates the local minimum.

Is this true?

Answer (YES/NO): NO